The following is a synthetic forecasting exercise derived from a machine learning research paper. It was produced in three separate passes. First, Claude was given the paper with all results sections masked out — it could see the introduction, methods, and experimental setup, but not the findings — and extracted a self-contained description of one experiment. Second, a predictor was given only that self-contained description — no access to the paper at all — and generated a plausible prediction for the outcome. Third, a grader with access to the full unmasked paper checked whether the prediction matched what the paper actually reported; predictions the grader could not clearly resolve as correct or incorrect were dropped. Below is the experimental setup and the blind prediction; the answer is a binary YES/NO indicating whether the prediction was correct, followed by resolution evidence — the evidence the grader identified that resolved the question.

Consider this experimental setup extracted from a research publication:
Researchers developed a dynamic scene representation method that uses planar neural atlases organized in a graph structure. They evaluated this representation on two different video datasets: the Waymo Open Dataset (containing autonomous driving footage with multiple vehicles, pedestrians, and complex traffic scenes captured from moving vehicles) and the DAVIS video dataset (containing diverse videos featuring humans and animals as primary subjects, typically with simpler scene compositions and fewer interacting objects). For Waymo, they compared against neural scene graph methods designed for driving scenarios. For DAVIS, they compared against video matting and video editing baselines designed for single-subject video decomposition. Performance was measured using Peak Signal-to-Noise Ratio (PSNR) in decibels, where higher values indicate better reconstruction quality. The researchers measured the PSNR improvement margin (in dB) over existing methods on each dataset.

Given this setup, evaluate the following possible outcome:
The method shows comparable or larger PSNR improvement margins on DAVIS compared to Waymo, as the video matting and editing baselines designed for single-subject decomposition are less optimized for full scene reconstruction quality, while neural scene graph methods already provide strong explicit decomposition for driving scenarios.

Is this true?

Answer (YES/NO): YES